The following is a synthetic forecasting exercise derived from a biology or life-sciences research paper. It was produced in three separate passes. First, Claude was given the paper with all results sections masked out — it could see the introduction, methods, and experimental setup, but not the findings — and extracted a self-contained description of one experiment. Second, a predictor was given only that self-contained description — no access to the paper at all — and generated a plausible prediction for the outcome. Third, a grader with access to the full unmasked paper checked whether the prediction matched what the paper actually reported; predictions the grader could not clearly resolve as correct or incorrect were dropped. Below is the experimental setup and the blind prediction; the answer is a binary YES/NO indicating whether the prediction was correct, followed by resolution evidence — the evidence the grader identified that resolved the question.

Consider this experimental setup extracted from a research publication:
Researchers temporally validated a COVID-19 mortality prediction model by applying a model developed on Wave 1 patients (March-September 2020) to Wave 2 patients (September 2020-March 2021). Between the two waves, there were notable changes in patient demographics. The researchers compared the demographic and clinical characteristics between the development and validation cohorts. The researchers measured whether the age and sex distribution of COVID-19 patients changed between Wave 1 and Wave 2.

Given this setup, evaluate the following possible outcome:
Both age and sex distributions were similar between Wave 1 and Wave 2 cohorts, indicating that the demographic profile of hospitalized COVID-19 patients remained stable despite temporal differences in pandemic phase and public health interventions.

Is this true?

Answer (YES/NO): NO